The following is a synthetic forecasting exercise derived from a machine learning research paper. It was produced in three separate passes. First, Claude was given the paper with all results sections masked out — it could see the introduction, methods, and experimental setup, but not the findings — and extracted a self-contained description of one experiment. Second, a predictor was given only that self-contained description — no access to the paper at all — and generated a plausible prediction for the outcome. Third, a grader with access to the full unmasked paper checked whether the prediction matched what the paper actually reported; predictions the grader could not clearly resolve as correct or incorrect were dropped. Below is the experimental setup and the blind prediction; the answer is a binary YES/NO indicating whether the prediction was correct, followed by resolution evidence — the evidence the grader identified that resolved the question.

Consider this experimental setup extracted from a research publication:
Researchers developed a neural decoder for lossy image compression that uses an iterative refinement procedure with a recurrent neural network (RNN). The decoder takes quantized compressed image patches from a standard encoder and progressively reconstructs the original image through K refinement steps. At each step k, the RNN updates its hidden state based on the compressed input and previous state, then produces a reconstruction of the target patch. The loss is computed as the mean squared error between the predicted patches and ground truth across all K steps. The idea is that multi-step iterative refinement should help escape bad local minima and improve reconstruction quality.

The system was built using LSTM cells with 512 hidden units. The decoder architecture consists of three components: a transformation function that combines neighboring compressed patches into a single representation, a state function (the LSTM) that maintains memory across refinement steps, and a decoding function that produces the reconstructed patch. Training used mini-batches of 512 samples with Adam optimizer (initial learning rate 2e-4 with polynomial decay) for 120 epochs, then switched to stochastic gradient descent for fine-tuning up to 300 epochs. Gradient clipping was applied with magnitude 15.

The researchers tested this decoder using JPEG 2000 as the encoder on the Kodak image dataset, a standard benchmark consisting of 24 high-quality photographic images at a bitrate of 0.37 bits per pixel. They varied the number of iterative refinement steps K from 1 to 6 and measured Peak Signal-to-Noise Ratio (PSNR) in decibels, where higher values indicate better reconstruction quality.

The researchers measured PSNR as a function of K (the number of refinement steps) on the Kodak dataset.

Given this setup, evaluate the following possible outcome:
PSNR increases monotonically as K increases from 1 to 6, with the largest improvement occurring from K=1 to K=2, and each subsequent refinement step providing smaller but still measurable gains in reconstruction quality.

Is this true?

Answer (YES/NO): NO